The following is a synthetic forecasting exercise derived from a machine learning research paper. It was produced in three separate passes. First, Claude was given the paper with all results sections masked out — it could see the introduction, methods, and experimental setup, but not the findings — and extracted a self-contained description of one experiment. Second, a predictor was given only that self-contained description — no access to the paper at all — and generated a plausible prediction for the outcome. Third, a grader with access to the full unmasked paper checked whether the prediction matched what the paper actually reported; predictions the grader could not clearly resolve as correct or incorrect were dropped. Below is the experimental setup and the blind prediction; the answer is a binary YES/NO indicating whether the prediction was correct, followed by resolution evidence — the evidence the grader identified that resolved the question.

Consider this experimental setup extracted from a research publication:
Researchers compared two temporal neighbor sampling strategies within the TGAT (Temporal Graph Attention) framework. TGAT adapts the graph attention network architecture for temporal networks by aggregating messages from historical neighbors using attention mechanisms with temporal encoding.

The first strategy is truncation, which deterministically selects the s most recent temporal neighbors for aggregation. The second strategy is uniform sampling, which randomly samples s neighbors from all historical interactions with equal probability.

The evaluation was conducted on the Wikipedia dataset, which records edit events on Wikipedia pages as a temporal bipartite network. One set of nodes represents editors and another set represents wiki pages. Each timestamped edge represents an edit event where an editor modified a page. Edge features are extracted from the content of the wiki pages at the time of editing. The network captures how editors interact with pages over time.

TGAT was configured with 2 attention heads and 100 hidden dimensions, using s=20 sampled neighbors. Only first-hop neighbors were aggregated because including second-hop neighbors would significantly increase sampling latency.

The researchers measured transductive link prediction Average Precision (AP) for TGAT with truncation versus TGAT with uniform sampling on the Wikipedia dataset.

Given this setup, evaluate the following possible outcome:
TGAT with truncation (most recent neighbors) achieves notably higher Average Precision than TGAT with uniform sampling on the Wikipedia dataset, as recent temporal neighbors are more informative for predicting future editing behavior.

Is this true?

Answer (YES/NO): YES